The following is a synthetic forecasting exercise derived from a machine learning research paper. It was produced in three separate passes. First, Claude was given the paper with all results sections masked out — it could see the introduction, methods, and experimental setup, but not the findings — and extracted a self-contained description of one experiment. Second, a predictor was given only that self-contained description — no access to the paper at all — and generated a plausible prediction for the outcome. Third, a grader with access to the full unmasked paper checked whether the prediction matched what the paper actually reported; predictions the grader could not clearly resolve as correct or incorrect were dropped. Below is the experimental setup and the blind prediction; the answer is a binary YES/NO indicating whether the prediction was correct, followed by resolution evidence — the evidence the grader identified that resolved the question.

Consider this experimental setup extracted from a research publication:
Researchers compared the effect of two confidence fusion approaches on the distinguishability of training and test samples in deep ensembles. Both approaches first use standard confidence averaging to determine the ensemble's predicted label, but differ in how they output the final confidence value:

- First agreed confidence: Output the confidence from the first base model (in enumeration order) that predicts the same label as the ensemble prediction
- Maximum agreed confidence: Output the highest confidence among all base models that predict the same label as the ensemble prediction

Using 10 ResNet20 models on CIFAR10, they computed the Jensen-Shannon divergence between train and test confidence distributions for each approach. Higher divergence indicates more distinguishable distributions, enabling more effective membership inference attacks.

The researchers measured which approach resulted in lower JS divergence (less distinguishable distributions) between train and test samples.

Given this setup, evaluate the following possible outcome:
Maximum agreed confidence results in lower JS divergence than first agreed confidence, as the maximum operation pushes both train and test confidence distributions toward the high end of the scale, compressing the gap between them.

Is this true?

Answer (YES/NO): YES